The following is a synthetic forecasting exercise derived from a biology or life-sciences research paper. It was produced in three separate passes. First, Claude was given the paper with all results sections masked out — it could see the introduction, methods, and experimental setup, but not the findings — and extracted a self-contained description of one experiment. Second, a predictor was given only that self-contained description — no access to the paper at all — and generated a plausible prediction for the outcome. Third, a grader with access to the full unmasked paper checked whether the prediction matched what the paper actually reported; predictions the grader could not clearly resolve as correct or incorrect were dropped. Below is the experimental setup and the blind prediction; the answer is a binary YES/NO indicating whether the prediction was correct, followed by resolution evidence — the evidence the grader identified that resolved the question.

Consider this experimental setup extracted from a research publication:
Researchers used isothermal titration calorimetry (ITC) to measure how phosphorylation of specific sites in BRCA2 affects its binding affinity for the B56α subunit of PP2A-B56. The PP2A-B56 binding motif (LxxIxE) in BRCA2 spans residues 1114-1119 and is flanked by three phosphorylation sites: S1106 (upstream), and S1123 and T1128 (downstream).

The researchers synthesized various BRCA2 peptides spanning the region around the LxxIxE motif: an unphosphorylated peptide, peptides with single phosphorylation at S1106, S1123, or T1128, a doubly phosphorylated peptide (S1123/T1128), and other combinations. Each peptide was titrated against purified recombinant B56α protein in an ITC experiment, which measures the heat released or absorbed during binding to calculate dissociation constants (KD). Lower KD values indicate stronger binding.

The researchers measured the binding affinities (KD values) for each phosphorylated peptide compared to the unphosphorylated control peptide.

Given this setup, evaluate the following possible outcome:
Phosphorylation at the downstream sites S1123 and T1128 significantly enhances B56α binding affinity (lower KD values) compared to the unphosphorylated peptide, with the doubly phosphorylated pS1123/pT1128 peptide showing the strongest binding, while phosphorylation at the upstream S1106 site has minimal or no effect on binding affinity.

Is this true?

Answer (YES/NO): NO